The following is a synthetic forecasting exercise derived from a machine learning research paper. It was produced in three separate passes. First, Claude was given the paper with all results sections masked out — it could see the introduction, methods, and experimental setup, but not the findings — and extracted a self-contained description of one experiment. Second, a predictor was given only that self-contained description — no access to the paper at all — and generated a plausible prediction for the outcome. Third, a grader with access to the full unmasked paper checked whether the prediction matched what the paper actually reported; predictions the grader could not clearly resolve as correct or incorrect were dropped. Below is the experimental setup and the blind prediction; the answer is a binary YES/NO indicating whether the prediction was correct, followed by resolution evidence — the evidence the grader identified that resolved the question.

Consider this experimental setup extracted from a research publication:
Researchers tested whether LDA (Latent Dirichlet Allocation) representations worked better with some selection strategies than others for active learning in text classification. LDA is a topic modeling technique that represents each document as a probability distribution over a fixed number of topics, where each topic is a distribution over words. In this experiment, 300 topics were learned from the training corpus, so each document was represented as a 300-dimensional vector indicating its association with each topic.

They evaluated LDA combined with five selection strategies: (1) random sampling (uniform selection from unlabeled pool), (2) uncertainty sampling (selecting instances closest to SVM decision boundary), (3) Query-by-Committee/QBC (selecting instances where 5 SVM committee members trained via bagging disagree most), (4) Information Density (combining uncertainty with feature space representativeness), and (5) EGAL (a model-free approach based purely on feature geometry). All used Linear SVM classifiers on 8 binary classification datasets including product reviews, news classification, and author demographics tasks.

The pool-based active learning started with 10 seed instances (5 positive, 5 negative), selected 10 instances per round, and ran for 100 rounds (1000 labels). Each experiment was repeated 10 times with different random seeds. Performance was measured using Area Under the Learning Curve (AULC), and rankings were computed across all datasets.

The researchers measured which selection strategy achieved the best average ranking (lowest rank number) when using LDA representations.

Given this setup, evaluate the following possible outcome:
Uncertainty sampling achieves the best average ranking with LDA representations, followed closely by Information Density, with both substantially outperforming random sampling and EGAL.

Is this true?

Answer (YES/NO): NO